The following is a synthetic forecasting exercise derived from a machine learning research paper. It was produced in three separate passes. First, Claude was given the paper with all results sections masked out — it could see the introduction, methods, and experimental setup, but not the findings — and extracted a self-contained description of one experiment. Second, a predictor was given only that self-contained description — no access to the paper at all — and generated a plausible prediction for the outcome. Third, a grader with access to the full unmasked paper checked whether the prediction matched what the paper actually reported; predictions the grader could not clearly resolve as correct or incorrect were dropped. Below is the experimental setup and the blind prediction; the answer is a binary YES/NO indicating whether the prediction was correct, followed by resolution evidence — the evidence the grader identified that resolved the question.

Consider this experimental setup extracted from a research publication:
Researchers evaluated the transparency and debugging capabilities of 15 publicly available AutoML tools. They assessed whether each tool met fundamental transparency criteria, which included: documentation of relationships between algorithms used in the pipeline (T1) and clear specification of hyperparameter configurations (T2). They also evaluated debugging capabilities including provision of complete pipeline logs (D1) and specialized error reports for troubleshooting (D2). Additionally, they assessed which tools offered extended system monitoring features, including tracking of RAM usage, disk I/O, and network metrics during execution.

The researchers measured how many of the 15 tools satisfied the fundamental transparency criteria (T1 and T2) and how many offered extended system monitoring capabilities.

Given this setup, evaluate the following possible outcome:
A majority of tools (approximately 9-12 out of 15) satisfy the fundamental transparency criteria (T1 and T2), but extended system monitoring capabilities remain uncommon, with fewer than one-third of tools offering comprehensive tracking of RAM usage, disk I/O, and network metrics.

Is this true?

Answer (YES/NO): NO